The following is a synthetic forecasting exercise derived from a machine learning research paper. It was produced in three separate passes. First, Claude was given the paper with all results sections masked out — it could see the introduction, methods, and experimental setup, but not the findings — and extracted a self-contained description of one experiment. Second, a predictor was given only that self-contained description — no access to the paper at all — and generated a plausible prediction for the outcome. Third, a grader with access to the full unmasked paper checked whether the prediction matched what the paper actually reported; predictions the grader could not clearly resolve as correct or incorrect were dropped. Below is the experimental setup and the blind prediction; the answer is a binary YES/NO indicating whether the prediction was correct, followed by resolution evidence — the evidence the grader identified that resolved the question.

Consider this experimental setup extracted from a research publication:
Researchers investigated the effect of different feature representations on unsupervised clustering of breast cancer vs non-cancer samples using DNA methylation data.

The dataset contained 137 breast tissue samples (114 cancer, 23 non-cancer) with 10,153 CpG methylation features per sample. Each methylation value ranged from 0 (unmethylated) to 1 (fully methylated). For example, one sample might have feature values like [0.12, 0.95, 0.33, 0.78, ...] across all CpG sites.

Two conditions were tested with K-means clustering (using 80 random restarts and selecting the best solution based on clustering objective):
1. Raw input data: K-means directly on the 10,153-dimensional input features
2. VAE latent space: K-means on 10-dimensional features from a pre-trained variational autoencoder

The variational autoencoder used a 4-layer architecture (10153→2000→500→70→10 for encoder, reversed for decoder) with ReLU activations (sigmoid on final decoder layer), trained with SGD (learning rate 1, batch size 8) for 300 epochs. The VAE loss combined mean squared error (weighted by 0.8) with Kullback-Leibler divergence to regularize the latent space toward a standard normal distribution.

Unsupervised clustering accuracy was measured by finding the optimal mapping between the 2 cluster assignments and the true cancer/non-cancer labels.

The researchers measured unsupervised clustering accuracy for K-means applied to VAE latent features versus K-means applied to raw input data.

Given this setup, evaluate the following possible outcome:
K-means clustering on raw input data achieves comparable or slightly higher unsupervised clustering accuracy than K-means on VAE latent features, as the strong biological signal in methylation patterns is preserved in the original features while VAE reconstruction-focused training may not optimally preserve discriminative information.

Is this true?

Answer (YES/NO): YES